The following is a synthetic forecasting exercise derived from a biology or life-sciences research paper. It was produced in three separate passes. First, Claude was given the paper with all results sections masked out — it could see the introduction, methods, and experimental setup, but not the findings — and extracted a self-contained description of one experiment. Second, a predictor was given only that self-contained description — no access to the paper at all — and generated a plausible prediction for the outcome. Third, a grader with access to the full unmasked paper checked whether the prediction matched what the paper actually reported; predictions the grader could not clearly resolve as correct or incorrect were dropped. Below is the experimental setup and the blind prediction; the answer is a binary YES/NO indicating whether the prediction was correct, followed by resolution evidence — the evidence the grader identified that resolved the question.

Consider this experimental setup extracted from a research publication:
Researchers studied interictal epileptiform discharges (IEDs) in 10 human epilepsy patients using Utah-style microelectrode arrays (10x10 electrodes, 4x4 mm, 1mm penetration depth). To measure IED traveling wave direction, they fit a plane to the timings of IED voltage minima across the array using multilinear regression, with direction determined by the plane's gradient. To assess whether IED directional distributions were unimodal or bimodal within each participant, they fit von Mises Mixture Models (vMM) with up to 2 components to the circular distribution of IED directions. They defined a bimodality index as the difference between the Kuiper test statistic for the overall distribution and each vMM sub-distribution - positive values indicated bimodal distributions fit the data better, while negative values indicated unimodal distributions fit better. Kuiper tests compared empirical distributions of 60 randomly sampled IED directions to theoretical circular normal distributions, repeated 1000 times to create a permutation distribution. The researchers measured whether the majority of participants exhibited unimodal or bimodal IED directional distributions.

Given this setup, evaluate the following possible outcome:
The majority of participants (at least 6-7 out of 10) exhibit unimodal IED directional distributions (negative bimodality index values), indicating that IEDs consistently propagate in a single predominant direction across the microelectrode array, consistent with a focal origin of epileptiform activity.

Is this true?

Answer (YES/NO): NO